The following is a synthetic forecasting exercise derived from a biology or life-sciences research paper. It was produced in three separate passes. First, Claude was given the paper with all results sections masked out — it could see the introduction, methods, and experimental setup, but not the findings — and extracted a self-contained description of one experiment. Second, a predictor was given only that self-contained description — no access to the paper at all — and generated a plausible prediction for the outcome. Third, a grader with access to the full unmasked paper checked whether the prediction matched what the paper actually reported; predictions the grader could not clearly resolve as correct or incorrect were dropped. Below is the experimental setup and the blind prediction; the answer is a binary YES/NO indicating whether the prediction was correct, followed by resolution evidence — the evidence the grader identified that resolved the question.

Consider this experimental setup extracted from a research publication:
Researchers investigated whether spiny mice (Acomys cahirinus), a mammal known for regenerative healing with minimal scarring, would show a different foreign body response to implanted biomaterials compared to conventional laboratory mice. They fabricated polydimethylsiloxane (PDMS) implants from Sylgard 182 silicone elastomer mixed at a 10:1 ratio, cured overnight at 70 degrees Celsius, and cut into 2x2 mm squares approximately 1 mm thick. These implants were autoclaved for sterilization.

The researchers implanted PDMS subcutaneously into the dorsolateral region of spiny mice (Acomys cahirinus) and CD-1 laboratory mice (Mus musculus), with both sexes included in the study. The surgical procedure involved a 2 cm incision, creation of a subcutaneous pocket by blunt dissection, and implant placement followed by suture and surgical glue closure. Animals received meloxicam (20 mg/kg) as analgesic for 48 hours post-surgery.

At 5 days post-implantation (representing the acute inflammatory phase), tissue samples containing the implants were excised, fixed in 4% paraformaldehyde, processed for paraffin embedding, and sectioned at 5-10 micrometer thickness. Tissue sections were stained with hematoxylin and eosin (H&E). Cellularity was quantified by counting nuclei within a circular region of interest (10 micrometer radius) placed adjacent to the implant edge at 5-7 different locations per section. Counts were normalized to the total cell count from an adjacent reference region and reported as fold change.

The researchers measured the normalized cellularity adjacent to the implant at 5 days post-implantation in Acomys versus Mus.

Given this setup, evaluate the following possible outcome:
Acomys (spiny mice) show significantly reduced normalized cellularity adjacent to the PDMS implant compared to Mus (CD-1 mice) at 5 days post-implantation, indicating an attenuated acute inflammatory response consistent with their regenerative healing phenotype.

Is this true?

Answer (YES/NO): NO